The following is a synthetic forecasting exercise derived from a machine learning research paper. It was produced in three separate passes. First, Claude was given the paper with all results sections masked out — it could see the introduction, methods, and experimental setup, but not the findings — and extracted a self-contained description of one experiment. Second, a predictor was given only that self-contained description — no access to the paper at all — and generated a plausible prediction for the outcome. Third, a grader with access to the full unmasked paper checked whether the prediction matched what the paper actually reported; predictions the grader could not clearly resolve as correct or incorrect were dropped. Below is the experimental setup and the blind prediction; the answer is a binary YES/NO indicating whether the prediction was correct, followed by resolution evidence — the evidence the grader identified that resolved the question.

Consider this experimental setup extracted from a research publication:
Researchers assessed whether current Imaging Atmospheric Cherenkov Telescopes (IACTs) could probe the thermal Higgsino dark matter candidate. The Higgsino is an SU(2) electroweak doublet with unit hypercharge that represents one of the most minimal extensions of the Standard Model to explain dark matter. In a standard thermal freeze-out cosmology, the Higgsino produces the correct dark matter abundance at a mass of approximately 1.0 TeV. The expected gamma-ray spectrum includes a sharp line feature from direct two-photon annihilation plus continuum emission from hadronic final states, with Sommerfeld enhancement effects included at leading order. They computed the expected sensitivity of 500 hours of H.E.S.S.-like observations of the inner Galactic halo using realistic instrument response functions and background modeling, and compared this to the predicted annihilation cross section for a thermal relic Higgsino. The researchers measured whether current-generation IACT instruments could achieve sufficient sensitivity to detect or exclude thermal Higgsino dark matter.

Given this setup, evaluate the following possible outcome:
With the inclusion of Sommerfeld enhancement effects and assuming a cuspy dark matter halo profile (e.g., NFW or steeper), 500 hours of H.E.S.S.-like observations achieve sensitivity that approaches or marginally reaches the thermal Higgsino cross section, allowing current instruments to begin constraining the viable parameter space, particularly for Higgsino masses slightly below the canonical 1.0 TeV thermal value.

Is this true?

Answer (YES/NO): NO